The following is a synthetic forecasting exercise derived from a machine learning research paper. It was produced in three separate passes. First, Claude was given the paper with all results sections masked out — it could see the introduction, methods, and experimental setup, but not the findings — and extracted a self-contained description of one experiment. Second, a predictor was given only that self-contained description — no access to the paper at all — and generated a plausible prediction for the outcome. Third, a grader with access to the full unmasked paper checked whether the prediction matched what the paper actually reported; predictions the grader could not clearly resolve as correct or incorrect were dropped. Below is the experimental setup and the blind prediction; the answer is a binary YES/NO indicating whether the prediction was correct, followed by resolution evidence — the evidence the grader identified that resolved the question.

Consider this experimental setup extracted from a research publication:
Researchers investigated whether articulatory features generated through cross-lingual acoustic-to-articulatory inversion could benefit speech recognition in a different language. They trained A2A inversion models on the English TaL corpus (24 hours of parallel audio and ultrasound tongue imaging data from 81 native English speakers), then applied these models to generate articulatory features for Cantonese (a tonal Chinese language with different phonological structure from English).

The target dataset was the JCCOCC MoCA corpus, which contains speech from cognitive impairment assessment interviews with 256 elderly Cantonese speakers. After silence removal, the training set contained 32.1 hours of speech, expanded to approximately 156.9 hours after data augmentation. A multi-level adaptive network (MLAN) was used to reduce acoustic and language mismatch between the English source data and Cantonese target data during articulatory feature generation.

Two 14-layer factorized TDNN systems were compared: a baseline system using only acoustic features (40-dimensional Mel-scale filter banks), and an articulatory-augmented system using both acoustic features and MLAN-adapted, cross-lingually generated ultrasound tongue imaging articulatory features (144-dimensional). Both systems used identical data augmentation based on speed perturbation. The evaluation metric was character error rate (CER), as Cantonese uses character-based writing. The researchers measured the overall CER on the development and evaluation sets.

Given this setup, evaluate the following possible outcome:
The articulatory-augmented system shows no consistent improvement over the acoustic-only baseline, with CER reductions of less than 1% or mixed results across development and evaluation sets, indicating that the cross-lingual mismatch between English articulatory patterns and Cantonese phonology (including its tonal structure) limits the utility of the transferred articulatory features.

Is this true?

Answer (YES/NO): NO